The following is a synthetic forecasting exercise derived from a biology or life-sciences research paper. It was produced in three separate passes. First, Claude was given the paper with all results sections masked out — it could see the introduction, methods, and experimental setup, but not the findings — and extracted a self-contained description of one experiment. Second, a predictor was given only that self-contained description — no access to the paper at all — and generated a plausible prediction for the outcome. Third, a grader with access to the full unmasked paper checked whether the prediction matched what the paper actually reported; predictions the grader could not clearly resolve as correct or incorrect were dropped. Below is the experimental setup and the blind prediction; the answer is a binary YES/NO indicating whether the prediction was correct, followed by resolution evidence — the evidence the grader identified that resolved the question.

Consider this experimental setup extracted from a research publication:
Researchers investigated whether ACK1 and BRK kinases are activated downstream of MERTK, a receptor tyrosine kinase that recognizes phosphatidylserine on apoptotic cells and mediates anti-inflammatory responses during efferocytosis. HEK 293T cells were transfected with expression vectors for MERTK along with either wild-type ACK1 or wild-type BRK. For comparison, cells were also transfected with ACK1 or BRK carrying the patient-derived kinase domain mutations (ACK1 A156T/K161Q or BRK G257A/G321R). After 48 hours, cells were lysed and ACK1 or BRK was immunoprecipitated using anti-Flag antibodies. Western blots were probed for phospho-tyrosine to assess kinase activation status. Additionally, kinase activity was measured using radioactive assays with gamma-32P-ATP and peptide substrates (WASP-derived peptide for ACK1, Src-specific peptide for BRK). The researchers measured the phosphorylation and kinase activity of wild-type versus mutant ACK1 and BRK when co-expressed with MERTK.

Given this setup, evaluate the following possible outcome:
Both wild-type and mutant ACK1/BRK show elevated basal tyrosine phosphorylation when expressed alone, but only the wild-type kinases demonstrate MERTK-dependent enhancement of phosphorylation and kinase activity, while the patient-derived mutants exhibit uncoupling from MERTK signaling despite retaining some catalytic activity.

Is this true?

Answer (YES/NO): NO